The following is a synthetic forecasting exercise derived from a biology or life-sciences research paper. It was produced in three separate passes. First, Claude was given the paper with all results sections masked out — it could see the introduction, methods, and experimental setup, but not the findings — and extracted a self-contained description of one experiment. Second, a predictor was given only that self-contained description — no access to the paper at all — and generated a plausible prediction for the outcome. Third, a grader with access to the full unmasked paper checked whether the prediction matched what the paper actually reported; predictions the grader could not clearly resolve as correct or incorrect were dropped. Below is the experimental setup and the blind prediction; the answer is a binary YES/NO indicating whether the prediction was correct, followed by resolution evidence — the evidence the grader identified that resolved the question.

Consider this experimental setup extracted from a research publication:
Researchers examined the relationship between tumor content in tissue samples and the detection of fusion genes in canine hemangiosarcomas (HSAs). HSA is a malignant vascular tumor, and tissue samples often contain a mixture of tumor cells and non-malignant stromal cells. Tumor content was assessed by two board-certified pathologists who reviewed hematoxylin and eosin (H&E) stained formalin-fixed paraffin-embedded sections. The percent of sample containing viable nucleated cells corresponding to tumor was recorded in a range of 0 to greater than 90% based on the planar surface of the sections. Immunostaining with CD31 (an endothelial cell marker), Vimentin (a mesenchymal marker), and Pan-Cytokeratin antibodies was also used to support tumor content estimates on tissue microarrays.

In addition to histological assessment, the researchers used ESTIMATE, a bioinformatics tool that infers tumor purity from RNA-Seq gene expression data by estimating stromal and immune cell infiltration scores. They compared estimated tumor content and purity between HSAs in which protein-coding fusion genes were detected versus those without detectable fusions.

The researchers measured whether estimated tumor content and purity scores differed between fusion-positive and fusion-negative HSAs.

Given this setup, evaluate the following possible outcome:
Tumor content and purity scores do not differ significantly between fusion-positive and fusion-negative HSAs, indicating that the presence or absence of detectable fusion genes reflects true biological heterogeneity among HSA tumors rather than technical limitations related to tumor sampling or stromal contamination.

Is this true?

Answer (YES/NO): YES